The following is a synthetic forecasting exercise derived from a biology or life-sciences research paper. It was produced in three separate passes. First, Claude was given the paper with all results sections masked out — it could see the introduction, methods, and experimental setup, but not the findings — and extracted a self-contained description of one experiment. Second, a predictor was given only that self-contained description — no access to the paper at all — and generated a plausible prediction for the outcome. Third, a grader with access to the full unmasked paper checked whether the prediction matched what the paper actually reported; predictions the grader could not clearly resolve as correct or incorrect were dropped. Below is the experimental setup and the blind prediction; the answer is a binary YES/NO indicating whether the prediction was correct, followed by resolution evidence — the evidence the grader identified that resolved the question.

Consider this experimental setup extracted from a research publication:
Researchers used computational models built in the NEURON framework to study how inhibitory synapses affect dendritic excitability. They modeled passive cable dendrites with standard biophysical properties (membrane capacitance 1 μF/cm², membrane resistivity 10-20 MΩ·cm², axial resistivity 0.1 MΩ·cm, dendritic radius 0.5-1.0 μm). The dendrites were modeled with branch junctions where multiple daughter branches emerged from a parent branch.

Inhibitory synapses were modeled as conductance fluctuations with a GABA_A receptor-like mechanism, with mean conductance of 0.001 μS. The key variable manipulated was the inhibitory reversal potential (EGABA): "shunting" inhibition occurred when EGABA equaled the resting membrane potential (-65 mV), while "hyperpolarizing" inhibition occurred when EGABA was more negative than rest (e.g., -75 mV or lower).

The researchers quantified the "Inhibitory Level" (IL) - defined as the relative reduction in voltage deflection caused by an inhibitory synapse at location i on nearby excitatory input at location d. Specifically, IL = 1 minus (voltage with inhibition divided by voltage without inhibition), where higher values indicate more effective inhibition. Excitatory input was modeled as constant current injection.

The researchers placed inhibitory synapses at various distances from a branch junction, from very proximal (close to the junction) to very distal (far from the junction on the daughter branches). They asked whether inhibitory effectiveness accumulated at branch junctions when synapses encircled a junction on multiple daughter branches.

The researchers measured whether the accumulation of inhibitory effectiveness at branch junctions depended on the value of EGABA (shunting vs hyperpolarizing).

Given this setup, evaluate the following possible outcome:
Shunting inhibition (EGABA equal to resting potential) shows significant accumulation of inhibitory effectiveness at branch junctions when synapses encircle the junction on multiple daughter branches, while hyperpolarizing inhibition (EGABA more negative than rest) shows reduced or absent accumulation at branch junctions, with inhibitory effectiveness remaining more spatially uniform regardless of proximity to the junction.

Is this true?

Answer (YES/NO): NO